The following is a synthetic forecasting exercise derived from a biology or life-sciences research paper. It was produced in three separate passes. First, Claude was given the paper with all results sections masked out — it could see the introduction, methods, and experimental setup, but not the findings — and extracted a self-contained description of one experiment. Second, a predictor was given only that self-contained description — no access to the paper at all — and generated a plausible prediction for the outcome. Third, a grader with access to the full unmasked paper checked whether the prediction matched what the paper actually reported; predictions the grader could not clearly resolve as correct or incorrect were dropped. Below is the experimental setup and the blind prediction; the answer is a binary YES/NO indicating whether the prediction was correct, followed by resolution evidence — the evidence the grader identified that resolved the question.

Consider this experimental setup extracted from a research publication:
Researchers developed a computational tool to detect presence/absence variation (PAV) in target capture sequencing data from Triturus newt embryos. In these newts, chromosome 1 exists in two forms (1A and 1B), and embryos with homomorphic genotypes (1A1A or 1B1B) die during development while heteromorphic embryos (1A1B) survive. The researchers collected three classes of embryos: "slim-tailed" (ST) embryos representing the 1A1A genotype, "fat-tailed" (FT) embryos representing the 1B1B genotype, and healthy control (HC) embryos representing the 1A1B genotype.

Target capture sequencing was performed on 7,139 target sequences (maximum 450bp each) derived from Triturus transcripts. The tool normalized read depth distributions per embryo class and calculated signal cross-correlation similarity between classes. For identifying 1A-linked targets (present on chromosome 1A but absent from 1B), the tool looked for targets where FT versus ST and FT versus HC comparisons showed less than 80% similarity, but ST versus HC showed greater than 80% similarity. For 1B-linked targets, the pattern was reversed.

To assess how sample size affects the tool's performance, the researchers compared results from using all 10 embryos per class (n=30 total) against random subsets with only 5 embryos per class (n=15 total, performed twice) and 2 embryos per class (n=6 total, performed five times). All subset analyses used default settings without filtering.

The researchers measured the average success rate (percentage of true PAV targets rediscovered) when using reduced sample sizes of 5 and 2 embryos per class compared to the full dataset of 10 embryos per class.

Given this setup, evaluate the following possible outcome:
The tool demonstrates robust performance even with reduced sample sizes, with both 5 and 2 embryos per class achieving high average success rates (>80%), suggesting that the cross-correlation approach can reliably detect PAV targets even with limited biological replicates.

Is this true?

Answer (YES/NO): YES